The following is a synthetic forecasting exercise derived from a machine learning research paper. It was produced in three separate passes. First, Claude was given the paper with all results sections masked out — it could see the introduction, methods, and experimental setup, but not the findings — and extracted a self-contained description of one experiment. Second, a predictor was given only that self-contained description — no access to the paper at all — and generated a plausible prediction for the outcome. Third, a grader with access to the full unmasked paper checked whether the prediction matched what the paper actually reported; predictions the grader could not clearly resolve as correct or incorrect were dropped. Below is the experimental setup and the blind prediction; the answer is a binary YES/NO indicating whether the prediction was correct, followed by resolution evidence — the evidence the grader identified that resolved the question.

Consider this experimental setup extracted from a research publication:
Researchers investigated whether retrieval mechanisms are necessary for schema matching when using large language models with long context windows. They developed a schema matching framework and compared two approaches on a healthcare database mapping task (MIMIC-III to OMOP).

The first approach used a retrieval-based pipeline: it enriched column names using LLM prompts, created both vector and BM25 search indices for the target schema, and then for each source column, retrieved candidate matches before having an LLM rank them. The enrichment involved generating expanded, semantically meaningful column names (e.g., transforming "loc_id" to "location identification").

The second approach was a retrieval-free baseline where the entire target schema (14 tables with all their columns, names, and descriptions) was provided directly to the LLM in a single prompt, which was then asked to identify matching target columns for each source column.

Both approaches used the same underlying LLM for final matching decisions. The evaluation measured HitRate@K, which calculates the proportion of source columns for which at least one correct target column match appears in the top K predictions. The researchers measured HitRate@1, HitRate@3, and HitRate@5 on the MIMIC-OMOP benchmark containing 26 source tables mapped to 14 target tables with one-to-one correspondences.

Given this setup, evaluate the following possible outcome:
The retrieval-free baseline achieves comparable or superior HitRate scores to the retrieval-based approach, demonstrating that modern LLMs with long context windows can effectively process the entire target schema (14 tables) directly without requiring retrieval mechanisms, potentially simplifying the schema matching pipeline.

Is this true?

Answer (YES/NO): NO